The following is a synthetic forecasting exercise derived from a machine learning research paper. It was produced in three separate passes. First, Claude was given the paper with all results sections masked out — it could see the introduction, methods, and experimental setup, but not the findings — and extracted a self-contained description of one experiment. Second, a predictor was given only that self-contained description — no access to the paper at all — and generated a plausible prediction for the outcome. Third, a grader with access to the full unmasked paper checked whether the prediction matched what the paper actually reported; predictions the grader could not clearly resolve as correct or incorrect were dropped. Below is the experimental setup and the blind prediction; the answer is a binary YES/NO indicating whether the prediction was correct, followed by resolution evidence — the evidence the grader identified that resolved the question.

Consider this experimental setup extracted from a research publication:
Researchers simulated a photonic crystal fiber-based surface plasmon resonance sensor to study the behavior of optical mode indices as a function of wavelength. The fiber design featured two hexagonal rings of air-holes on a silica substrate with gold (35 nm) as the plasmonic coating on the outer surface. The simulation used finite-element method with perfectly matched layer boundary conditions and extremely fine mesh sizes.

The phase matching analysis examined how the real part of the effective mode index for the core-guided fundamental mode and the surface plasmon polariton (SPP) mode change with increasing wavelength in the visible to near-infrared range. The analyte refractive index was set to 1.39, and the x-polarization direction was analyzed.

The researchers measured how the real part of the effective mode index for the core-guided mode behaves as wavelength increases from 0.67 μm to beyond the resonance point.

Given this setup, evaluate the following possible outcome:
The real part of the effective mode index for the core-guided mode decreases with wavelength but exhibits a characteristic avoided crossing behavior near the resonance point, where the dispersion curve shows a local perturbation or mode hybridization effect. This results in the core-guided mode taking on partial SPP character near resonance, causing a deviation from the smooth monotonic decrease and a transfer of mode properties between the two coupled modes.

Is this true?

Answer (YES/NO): NO